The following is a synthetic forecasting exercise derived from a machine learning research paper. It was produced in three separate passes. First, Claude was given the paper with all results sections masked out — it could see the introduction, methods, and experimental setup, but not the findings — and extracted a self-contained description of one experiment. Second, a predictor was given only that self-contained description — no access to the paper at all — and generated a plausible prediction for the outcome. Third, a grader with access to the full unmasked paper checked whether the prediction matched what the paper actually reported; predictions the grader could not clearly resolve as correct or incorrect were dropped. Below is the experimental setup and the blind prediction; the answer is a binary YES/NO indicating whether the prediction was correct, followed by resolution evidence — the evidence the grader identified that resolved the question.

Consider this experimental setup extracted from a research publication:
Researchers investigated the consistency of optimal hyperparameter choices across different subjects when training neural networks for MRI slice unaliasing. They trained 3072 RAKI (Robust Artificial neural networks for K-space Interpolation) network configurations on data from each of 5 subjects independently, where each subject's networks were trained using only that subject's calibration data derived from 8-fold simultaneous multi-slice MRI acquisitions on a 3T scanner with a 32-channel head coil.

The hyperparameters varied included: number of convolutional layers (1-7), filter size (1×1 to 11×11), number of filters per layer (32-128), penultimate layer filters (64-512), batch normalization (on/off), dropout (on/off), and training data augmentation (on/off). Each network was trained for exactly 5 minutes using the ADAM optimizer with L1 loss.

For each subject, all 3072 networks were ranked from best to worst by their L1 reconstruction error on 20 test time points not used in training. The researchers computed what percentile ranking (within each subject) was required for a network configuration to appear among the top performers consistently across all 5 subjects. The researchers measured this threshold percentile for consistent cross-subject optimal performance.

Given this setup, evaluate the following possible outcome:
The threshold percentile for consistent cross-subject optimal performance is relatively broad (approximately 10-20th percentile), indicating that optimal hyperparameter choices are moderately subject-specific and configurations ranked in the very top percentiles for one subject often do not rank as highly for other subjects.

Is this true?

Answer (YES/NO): NO